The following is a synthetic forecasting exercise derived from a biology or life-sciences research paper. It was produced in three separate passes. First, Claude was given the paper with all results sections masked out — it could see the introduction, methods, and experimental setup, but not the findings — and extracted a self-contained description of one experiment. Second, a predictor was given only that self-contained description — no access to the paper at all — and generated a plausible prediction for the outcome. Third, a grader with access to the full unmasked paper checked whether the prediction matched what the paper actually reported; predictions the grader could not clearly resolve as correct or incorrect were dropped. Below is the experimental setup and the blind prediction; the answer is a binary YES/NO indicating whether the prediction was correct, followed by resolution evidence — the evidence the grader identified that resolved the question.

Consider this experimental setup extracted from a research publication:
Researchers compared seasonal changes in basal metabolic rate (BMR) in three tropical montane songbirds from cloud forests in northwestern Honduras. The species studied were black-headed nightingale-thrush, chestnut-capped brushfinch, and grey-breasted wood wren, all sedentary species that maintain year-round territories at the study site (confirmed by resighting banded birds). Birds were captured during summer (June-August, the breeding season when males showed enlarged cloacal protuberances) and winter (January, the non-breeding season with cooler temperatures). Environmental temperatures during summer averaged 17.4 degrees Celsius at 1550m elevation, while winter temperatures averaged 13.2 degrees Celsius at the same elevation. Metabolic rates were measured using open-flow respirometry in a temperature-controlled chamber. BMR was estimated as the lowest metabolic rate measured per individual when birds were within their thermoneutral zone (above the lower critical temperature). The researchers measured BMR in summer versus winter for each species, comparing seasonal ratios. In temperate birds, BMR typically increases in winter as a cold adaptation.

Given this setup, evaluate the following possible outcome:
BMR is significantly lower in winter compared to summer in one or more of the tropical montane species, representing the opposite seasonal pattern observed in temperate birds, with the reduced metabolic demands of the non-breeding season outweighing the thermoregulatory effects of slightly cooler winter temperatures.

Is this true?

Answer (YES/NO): YES